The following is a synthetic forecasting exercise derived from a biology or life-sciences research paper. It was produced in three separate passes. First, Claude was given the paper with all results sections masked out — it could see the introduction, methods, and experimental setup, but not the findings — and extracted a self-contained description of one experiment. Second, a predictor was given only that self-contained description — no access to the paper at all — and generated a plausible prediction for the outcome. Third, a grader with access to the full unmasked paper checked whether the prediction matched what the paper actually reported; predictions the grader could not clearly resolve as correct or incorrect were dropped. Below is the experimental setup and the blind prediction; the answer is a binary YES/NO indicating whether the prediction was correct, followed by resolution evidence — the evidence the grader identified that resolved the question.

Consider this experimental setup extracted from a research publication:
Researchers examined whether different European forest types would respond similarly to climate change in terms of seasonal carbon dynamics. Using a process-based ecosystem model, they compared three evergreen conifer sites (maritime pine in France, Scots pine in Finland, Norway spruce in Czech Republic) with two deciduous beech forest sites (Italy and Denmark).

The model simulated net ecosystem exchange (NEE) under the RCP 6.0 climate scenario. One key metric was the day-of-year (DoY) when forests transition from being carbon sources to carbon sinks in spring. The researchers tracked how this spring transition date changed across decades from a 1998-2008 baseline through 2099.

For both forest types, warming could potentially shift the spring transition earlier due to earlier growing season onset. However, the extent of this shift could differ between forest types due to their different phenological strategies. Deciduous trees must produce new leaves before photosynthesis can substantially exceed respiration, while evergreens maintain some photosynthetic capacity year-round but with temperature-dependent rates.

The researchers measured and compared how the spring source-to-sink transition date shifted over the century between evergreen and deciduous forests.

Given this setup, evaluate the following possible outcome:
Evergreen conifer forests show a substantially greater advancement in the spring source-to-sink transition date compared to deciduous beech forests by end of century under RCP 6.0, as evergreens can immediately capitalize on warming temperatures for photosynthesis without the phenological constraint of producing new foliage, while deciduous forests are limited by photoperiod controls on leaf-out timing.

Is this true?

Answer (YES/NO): NO